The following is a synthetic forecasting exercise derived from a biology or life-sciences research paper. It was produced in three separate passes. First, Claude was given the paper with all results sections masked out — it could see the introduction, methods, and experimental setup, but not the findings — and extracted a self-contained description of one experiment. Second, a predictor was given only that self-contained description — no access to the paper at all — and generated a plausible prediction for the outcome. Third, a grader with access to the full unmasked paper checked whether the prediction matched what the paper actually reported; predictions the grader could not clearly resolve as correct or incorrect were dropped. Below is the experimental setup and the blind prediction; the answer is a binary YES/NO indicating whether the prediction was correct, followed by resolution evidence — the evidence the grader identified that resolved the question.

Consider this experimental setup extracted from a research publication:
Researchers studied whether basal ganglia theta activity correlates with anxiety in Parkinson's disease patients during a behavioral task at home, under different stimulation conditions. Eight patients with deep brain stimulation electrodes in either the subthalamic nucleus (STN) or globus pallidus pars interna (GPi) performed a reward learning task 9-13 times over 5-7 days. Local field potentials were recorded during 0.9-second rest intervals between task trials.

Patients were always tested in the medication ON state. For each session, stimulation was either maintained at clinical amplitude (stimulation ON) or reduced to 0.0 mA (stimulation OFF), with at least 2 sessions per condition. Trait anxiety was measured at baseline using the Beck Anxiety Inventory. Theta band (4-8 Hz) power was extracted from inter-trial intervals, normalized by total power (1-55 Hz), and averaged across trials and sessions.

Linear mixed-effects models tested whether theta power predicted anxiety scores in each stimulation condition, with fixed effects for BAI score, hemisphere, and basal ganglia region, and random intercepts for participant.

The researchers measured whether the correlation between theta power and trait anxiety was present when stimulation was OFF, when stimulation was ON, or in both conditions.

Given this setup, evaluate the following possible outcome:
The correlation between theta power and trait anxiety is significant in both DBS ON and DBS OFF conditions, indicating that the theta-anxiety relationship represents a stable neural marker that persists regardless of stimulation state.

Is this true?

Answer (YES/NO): NO